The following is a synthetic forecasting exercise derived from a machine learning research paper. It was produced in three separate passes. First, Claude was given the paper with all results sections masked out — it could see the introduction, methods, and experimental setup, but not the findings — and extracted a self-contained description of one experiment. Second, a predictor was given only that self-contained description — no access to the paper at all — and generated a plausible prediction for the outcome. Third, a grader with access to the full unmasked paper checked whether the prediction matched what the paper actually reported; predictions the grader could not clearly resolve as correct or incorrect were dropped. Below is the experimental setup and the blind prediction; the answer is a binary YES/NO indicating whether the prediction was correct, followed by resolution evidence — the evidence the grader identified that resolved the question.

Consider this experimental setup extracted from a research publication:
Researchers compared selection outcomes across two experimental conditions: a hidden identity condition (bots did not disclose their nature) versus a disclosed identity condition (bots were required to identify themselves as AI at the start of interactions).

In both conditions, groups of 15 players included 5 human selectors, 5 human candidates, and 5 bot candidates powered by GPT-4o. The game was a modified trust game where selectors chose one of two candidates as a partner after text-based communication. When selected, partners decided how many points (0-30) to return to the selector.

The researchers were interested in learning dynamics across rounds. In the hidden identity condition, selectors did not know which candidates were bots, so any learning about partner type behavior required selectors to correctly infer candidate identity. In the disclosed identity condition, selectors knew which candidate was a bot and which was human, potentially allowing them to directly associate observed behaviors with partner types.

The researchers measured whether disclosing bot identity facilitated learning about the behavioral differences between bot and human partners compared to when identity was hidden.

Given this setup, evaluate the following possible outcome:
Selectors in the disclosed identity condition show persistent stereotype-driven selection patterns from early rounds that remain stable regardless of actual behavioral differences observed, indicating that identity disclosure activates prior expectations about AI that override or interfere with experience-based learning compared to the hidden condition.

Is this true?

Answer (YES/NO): NO